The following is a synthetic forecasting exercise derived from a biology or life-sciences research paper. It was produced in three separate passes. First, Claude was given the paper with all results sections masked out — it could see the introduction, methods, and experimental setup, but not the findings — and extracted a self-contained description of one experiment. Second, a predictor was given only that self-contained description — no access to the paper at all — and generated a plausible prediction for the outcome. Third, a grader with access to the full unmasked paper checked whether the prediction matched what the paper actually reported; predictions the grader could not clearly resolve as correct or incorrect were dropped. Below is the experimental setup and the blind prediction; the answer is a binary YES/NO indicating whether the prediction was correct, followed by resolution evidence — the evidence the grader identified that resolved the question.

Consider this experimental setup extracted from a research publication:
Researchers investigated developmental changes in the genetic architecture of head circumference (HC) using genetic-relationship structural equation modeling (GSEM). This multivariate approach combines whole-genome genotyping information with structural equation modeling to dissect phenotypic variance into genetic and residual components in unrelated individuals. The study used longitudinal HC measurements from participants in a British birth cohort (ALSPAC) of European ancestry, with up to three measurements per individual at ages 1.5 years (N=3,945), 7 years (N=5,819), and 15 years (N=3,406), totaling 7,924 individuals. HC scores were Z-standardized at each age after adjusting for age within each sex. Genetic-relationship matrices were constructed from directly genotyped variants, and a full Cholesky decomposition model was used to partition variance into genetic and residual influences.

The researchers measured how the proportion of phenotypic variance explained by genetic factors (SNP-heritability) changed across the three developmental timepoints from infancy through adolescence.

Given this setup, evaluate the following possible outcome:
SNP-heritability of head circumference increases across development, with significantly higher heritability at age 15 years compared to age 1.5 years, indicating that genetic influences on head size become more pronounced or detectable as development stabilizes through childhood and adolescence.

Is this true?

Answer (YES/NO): NO